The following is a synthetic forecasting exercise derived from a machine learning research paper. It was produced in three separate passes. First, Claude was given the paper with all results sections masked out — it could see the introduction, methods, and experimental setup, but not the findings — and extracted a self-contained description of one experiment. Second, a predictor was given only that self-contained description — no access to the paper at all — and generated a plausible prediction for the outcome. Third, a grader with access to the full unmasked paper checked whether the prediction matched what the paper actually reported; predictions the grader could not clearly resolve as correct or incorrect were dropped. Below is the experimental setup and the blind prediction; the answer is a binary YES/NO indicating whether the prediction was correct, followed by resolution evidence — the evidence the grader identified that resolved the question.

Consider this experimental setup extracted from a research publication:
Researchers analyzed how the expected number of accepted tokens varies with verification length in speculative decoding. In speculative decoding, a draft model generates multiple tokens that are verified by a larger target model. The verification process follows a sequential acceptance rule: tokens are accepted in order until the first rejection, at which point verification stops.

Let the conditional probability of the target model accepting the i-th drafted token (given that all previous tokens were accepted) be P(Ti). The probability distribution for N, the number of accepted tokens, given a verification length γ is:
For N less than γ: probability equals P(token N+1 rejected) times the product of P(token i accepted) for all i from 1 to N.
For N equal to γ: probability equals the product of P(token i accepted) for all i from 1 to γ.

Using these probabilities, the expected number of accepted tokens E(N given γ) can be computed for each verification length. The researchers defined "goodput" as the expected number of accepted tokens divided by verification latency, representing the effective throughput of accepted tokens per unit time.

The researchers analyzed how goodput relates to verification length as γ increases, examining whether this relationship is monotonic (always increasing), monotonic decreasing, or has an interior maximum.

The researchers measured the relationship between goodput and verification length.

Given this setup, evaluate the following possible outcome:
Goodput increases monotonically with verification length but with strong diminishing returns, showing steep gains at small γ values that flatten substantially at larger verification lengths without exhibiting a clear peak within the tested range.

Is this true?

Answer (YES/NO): NO